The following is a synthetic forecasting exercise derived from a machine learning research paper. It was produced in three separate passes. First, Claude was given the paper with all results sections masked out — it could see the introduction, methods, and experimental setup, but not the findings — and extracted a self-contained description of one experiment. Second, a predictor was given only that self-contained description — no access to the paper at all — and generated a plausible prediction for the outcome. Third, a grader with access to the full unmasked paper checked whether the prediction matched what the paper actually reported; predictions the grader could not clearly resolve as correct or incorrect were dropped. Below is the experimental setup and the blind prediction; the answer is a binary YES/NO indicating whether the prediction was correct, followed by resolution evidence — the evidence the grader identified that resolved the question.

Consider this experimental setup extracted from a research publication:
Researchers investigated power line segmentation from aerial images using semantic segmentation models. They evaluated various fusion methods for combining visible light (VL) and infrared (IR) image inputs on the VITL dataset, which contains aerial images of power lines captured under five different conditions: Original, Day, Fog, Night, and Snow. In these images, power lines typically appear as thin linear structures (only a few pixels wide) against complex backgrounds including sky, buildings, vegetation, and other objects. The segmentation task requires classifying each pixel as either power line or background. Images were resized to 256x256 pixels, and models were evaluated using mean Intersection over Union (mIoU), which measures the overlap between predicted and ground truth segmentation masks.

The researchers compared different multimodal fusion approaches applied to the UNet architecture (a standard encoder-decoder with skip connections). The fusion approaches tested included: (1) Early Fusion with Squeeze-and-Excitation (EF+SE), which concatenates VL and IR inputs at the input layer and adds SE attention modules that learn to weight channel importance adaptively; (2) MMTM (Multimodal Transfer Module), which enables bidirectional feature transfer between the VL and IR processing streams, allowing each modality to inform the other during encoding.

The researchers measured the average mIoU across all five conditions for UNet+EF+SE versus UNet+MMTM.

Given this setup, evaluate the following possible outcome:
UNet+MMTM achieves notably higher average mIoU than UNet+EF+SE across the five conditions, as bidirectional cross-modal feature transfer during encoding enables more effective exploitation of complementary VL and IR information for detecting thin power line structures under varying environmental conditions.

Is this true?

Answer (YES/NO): NO